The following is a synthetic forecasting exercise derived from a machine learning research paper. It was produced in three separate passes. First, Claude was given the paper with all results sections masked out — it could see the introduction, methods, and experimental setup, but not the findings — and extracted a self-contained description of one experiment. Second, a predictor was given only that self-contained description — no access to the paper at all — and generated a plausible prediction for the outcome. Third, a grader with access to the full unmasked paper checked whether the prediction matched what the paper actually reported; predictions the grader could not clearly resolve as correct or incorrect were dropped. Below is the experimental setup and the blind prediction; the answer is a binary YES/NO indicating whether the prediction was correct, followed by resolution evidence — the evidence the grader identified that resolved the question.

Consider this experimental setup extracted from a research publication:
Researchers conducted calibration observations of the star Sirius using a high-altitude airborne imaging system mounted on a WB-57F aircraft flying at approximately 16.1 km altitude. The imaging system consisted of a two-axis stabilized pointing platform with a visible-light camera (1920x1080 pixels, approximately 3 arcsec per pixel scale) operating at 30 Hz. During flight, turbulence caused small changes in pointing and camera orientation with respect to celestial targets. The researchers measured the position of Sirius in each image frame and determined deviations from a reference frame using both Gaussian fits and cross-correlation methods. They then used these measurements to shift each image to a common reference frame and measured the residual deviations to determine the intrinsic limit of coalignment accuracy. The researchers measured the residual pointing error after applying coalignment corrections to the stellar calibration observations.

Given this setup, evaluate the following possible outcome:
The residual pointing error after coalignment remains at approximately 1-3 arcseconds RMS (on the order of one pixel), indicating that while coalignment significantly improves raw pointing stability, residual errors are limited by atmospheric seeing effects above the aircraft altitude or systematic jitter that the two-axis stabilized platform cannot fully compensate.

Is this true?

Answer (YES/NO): NO